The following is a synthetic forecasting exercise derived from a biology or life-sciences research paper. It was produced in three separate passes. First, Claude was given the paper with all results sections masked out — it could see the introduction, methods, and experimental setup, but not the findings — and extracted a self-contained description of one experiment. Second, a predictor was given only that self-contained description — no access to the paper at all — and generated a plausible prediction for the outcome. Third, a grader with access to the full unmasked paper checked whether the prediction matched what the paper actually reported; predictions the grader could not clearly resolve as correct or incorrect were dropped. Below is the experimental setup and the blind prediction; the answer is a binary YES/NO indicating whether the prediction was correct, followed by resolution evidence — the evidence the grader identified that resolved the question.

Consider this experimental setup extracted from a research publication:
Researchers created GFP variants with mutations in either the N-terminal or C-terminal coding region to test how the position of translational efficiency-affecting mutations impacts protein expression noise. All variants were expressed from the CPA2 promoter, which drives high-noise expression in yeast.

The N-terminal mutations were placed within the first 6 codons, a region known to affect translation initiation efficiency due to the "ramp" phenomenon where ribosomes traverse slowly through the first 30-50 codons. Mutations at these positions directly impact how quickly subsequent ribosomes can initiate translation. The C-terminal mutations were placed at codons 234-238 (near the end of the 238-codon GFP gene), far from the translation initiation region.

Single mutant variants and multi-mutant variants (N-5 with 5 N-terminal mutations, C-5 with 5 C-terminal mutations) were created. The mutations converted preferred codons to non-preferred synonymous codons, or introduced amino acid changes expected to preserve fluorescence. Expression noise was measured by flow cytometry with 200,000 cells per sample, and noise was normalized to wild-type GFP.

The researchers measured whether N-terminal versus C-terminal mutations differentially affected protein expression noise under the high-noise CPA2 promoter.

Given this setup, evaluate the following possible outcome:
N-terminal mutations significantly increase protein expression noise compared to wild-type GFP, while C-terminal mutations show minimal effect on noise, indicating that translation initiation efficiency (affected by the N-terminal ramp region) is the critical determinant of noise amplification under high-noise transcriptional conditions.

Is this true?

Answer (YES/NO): NO